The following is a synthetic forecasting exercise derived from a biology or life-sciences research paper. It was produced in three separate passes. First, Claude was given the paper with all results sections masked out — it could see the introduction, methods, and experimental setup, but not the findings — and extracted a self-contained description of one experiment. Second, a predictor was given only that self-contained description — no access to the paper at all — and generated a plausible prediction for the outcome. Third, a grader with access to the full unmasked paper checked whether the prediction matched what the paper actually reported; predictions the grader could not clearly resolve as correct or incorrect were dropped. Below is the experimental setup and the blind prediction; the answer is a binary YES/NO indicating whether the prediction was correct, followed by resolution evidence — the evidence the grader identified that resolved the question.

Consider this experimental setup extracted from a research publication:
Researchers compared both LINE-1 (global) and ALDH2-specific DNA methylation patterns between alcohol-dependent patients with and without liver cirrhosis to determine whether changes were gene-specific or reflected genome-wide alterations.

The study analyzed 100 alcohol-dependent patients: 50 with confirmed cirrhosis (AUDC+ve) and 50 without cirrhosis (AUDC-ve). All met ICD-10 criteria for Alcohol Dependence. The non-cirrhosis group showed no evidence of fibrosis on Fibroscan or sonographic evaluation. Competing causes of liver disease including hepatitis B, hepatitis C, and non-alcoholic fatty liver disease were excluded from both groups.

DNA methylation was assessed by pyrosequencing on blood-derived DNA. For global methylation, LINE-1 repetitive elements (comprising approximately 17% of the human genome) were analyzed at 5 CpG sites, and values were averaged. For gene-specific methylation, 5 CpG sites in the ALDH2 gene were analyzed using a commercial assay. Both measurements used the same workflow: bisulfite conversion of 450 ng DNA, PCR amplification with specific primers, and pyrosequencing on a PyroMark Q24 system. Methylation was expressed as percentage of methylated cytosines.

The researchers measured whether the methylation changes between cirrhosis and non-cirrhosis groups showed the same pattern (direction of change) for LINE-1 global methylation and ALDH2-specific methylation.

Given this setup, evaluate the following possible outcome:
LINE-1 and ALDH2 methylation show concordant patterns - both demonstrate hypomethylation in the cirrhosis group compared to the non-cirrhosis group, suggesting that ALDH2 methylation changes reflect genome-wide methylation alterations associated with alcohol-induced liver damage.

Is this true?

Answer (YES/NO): NO